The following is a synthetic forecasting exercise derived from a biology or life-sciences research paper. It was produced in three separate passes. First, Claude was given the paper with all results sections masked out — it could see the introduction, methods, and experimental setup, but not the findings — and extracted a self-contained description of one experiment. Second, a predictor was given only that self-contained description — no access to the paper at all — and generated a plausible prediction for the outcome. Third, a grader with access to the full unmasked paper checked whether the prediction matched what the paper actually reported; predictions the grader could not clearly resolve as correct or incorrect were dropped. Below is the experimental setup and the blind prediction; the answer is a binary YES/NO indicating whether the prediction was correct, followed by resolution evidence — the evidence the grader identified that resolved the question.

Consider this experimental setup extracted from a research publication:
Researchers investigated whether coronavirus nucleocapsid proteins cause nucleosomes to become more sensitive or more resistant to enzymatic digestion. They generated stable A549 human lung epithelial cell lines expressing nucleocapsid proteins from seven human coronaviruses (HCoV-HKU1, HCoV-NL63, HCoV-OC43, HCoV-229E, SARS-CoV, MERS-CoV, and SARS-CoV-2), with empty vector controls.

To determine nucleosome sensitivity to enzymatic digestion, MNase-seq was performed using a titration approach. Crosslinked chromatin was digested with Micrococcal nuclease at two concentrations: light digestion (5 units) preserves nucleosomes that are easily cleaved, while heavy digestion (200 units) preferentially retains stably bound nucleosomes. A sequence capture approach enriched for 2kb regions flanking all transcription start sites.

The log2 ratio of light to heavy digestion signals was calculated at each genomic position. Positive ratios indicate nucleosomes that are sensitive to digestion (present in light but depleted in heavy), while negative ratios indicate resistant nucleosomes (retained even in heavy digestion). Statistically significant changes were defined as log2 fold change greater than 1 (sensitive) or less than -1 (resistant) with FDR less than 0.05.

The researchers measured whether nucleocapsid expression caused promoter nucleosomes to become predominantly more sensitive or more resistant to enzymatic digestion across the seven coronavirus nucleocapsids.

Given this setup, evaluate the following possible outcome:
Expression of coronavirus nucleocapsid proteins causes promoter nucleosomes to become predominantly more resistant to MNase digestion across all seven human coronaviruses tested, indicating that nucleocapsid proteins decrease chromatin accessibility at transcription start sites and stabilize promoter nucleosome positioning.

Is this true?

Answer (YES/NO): NO